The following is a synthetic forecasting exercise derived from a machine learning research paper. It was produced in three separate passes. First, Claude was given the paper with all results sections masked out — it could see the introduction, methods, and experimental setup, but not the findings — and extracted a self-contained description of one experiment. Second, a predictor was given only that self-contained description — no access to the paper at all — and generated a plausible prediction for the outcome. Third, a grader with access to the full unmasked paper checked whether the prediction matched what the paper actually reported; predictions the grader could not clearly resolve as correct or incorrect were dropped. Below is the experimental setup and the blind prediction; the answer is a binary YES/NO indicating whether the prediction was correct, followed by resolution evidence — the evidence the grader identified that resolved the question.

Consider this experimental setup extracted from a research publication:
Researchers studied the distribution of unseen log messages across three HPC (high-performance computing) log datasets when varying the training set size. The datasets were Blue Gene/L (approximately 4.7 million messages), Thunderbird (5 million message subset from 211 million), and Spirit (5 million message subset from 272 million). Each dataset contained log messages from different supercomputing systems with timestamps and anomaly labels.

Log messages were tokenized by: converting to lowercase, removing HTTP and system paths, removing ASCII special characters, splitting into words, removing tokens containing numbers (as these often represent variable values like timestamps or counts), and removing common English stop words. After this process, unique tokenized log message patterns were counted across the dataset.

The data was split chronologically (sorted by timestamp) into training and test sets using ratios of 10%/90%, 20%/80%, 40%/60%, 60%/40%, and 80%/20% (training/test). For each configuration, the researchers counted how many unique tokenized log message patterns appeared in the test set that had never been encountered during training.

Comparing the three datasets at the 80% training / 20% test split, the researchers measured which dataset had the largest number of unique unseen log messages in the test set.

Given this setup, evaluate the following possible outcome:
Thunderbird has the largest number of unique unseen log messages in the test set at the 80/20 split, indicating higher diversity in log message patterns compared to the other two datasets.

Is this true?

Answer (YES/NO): NO